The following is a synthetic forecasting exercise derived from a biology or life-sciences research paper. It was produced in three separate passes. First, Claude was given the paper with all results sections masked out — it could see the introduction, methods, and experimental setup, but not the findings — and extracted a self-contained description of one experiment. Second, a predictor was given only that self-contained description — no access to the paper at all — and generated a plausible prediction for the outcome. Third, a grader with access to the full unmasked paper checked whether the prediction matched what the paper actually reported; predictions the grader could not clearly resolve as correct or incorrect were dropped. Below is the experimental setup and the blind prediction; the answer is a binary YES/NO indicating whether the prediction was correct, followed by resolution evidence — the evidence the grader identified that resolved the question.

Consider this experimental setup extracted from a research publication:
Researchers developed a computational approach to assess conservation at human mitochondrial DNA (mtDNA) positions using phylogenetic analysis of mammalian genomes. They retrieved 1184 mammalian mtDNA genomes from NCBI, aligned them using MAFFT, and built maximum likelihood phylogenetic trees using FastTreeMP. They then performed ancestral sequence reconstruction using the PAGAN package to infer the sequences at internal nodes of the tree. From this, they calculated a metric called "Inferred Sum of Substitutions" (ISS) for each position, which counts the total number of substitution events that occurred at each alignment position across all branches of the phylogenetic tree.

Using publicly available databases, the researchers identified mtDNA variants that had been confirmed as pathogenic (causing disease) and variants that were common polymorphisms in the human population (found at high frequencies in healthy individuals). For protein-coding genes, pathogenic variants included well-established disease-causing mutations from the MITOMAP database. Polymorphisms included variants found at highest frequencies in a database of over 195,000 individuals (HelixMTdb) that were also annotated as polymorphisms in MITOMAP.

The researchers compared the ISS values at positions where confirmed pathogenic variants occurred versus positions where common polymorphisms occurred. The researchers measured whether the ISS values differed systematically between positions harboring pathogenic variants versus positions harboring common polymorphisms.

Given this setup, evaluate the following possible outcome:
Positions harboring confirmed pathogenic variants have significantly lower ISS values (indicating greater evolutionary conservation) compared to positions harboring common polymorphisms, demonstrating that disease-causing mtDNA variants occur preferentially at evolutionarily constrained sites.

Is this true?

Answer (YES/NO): YES